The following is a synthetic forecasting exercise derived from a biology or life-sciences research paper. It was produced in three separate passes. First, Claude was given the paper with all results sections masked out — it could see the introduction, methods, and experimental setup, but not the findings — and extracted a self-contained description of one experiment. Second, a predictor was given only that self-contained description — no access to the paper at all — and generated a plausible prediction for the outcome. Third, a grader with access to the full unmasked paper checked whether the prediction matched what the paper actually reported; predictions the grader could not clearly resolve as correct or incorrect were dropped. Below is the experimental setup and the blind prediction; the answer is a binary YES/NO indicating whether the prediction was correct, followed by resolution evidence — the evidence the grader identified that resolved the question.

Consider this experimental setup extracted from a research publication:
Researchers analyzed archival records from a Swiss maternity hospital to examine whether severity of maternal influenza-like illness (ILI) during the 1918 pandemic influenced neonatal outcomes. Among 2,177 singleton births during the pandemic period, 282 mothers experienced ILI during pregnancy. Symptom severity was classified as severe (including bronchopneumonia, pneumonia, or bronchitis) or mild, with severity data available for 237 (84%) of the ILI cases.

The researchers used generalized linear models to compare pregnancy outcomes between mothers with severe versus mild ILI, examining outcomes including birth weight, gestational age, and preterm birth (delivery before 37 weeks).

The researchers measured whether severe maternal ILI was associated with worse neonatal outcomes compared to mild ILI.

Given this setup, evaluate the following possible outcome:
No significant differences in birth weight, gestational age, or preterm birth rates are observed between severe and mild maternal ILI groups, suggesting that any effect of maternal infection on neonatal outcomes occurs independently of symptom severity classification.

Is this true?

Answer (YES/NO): NO